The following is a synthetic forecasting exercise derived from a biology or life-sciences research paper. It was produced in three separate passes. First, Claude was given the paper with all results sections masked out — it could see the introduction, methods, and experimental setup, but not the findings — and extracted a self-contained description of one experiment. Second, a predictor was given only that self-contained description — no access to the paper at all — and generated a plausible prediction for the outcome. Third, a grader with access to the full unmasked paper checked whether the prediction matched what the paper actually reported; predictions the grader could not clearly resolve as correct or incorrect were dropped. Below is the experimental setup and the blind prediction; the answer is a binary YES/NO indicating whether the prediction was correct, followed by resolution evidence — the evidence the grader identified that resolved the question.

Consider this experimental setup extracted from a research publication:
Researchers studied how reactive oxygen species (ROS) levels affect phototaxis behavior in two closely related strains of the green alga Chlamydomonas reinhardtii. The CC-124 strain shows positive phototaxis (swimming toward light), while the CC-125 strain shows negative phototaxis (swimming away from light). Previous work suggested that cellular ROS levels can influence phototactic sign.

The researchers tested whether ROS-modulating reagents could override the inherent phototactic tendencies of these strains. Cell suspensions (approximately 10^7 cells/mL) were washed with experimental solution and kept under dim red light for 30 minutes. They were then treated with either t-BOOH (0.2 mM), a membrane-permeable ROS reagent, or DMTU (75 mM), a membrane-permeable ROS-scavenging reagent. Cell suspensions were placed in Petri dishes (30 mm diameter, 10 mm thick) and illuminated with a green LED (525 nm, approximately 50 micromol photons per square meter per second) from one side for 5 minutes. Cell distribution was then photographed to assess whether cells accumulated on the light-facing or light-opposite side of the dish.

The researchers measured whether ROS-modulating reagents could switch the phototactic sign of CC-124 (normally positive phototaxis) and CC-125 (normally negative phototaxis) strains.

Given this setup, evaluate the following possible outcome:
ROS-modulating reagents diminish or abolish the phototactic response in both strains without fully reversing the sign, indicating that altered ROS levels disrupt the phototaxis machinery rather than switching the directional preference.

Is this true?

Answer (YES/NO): NO